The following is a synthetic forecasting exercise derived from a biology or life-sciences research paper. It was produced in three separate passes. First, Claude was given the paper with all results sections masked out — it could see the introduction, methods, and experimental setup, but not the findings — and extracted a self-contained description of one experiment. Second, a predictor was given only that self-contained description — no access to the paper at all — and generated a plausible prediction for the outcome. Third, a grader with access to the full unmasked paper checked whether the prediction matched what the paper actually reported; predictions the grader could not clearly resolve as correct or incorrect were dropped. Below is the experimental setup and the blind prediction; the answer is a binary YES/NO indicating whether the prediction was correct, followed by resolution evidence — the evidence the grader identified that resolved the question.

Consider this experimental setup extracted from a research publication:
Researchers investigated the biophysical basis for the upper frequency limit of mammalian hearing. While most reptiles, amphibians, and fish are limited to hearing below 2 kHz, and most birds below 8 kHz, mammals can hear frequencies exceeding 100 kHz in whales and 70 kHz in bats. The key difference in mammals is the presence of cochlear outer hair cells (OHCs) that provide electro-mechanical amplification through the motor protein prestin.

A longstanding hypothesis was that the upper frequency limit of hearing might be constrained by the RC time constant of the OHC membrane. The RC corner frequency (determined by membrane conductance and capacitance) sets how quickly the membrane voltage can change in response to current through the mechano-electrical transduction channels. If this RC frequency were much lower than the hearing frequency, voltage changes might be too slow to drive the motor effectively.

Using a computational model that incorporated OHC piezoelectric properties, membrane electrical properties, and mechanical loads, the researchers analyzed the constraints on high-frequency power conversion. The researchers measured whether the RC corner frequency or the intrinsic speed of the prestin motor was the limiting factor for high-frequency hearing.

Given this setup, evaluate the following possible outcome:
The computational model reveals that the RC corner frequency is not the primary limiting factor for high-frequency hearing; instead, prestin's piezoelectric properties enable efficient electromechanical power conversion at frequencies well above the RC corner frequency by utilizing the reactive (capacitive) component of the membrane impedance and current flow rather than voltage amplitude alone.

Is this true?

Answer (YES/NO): NO